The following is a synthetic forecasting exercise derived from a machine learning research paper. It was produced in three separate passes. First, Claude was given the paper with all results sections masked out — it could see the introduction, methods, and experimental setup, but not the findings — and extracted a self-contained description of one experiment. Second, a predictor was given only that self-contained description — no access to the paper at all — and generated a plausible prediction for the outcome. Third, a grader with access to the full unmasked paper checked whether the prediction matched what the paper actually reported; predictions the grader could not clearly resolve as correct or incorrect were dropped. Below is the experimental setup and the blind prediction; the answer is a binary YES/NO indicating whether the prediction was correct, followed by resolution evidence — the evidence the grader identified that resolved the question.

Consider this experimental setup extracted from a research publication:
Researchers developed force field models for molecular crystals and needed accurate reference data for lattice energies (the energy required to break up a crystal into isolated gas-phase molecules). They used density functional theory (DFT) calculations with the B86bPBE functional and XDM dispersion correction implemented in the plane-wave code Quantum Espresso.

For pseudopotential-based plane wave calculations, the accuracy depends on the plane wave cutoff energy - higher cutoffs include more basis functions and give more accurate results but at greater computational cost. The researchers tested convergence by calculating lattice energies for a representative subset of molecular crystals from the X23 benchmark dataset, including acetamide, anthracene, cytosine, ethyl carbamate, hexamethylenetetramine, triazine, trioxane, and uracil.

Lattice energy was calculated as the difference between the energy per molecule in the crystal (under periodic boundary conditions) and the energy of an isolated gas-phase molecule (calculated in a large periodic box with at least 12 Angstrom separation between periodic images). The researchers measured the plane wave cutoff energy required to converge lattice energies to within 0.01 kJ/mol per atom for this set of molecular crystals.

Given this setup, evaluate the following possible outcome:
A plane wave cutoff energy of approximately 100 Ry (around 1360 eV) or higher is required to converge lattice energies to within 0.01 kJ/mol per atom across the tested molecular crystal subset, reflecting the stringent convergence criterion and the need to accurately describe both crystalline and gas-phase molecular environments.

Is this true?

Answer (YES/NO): NO